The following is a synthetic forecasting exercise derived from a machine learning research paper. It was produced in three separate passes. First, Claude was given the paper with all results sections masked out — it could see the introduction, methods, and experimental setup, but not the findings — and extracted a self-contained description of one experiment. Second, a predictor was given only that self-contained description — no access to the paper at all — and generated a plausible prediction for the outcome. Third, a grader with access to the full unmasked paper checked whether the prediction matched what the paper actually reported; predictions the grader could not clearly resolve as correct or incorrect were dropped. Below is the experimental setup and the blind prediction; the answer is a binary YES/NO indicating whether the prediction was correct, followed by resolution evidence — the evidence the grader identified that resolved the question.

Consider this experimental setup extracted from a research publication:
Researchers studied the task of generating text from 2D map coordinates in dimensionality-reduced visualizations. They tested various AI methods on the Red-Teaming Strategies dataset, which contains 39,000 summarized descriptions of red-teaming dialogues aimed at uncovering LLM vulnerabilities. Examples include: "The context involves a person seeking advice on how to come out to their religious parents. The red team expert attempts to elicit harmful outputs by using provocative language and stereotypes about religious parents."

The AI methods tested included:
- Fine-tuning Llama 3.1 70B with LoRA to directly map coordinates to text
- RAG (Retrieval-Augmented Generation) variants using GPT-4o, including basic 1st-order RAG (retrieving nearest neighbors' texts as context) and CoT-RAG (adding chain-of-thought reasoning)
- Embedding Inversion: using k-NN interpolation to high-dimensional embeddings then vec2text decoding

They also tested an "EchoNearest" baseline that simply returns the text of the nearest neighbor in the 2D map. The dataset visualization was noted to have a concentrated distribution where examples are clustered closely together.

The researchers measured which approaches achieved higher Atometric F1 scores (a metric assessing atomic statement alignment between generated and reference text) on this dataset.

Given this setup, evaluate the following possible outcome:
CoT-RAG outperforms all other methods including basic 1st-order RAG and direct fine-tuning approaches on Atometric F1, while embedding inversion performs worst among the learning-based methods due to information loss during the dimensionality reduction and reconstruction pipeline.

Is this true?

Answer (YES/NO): NO